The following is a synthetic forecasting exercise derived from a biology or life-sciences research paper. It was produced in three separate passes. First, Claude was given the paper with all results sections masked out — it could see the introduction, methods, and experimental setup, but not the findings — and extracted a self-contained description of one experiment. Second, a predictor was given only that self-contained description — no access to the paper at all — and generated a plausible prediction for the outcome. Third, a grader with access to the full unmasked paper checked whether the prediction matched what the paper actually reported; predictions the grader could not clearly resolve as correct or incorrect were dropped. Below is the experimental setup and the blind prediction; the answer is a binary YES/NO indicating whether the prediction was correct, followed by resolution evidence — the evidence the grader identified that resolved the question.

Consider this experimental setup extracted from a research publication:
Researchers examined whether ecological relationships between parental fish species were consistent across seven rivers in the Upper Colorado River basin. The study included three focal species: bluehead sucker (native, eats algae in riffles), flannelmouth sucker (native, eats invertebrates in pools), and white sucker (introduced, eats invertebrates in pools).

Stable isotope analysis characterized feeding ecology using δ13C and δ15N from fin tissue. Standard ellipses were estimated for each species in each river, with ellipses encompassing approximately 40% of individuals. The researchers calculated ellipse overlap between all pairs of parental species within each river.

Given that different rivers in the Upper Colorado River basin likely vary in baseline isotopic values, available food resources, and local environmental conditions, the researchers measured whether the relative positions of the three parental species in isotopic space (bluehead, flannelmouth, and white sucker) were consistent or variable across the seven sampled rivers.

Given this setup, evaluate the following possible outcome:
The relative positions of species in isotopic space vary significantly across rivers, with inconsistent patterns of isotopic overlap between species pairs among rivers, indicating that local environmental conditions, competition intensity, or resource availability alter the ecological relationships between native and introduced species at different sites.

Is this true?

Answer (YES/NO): YES